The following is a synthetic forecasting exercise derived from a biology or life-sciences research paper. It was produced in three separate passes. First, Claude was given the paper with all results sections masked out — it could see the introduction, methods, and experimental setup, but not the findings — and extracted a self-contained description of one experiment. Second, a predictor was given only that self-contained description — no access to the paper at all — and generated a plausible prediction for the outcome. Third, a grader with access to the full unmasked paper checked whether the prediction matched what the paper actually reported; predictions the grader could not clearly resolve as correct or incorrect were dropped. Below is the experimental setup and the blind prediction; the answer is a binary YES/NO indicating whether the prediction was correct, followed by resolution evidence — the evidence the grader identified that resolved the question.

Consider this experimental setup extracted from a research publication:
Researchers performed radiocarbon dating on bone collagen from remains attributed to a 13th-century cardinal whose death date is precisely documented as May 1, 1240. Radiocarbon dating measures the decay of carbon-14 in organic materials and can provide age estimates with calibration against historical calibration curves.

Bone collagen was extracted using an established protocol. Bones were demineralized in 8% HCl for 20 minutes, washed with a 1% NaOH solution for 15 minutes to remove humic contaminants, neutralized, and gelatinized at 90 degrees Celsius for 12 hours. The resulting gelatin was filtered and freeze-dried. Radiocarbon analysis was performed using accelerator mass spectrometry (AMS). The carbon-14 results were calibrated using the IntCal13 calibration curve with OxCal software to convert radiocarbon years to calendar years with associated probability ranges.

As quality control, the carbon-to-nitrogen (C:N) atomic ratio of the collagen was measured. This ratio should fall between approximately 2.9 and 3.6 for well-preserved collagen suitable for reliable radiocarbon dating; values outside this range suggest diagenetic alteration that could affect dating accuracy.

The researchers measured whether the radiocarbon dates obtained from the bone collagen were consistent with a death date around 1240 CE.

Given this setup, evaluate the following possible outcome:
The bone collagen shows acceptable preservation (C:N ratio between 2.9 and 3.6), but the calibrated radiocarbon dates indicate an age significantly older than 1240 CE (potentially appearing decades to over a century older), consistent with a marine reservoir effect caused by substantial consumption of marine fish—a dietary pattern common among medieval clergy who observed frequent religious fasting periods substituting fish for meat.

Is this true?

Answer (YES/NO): NO